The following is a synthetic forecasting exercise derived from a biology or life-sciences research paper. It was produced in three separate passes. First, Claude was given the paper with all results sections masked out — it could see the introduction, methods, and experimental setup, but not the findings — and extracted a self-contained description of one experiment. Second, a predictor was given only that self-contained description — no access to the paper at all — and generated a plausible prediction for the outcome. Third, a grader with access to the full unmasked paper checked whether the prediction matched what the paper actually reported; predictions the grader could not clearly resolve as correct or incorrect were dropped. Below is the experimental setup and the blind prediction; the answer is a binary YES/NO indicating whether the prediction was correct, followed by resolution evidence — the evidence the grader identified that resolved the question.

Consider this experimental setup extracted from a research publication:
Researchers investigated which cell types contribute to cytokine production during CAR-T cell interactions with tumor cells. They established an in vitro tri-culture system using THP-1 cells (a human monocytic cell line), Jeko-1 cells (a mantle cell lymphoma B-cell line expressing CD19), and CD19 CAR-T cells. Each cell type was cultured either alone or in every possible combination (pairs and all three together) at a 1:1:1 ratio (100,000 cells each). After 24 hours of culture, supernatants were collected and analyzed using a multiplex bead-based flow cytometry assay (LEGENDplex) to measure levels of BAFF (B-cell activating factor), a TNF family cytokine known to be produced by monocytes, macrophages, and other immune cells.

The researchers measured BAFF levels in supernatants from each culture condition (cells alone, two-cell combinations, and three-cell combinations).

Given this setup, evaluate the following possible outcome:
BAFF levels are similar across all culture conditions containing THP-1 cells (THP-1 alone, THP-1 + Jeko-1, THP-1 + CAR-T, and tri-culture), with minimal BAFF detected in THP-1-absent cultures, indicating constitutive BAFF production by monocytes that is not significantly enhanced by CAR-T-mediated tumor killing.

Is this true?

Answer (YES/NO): NO